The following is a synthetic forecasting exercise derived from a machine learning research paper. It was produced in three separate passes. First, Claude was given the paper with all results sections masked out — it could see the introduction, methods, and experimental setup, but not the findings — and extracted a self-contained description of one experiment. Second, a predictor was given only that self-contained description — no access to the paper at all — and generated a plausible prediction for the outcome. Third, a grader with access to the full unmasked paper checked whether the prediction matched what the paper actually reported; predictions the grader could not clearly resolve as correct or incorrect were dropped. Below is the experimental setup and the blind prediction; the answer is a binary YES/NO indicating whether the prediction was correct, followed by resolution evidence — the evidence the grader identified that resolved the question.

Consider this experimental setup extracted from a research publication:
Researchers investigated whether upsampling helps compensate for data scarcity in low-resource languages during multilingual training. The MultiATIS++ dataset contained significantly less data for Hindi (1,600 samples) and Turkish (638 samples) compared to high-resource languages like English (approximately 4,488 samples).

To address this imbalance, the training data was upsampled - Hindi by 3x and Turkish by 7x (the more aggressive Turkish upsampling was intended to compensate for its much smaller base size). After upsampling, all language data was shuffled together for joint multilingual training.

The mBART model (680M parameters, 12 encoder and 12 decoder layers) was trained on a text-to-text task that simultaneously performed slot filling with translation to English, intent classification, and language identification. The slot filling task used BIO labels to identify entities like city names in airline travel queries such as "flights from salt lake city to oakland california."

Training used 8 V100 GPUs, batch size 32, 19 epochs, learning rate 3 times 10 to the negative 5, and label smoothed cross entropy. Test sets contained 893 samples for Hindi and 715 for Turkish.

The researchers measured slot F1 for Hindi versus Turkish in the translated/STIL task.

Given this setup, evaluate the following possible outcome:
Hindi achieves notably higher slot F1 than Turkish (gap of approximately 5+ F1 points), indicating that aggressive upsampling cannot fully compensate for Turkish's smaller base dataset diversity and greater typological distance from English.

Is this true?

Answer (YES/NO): NO